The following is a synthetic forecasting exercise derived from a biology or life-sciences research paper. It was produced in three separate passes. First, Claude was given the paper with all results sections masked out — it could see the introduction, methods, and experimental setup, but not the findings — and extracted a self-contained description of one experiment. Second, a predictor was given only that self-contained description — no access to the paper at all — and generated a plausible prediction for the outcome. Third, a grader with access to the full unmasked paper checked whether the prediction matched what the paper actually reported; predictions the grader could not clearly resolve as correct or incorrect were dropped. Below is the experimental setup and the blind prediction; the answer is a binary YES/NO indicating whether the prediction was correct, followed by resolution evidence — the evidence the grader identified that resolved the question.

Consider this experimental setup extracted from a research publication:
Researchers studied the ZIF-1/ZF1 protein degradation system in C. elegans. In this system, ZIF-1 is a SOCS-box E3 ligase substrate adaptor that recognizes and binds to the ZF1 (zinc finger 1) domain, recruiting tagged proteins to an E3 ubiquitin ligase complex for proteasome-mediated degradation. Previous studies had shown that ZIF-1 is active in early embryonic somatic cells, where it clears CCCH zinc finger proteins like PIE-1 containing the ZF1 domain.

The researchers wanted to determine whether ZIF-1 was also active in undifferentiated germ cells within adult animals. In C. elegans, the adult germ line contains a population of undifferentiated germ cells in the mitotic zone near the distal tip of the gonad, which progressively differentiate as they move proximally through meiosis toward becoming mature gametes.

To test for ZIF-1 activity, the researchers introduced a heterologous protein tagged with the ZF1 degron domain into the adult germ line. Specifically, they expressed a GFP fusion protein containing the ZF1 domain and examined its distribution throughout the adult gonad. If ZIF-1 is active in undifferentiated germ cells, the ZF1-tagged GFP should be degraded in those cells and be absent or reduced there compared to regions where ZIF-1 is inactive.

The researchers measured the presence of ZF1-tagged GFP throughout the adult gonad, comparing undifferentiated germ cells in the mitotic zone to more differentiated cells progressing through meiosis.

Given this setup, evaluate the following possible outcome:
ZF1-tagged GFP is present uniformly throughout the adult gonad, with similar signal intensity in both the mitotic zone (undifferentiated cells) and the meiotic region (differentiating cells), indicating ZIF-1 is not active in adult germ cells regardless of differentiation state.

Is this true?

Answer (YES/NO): NO